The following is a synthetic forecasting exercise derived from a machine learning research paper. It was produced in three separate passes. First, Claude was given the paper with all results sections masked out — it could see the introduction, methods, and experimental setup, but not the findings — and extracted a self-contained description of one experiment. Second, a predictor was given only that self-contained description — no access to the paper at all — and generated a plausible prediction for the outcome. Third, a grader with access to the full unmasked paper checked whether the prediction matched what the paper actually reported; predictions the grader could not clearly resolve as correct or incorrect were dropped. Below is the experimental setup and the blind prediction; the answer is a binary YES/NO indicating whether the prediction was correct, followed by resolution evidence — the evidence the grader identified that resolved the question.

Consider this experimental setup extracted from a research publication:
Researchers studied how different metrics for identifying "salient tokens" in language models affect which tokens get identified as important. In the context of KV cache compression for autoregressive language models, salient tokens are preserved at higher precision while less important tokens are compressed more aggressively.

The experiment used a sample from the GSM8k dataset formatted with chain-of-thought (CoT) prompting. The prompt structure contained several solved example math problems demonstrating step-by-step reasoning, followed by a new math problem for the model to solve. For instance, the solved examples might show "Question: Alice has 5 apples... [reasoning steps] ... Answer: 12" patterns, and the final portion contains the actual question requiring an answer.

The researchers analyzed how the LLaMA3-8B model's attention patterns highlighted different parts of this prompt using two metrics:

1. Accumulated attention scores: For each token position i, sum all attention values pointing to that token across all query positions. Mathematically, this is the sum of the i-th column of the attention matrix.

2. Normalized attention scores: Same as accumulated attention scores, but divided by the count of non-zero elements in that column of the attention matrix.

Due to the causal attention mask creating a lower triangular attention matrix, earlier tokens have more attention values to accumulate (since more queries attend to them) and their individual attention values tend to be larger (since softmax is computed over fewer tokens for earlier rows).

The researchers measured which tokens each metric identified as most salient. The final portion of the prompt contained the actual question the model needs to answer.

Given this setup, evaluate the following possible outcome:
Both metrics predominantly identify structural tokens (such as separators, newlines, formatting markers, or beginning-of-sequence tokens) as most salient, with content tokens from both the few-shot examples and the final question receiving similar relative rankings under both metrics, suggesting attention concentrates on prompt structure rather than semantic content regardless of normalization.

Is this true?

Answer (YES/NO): NO